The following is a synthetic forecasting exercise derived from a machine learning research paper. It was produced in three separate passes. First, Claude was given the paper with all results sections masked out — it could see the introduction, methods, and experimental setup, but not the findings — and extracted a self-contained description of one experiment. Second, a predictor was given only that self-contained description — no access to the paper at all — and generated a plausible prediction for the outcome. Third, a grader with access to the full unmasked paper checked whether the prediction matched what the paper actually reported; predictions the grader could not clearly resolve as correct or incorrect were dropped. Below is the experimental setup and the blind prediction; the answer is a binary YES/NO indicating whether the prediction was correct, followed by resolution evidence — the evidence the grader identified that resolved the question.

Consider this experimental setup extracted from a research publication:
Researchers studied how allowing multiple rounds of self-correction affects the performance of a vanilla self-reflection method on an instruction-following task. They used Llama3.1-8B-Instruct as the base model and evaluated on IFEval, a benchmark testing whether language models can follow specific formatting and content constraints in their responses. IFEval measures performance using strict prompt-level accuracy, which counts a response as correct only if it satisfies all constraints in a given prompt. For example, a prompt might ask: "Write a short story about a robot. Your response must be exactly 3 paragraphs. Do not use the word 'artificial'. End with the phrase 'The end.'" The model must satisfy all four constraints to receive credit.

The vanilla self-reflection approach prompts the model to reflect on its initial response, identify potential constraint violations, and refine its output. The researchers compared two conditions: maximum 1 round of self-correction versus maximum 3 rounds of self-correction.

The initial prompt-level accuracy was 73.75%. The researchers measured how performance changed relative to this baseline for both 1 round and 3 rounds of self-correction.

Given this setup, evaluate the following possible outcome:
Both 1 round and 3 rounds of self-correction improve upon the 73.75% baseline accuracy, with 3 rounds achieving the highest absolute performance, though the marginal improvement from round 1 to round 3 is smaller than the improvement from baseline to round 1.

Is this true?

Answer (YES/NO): NO